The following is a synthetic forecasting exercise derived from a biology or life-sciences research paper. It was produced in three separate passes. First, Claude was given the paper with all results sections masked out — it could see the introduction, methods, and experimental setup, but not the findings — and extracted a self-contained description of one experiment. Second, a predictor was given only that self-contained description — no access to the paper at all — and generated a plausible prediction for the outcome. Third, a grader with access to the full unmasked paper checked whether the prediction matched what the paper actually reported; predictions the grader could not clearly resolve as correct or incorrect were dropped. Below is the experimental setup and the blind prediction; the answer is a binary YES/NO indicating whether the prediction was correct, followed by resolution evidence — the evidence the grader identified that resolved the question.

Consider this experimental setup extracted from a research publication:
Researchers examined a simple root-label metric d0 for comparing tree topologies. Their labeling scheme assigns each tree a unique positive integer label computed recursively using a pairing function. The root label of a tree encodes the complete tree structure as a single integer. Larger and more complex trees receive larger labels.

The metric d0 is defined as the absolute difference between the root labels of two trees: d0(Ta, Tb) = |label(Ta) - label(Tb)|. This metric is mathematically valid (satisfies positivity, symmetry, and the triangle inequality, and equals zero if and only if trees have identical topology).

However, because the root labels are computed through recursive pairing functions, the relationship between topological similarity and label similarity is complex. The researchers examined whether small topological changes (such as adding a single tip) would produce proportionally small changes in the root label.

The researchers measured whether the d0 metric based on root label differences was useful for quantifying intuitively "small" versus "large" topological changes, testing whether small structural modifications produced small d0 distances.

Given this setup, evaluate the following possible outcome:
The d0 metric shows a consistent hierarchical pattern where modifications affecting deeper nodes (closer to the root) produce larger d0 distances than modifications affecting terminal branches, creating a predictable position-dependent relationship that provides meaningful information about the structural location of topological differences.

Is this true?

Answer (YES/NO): NO